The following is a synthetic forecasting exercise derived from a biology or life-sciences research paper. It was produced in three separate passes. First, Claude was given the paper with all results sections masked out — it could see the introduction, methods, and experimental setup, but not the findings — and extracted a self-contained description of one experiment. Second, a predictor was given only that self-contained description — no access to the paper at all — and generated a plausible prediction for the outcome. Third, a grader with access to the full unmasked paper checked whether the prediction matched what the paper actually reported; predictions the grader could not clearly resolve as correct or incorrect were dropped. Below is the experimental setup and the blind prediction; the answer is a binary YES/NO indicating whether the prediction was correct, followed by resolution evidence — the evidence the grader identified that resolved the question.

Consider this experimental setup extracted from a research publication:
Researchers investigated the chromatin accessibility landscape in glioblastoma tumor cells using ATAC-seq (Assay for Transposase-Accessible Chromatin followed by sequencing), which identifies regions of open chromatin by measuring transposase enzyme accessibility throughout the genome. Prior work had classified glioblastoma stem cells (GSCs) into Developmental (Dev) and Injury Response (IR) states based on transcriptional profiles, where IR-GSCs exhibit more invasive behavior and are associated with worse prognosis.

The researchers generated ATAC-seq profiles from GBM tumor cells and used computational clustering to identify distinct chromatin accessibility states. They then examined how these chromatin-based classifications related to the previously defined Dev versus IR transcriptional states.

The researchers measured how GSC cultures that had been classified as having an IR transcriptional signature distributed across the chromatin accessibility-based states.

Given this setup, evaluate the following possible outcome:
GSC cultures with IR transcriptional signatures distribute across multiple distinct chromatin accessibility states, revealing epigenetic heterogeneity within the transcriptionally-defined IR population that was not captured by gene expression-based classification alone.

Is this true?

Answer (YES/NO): YES